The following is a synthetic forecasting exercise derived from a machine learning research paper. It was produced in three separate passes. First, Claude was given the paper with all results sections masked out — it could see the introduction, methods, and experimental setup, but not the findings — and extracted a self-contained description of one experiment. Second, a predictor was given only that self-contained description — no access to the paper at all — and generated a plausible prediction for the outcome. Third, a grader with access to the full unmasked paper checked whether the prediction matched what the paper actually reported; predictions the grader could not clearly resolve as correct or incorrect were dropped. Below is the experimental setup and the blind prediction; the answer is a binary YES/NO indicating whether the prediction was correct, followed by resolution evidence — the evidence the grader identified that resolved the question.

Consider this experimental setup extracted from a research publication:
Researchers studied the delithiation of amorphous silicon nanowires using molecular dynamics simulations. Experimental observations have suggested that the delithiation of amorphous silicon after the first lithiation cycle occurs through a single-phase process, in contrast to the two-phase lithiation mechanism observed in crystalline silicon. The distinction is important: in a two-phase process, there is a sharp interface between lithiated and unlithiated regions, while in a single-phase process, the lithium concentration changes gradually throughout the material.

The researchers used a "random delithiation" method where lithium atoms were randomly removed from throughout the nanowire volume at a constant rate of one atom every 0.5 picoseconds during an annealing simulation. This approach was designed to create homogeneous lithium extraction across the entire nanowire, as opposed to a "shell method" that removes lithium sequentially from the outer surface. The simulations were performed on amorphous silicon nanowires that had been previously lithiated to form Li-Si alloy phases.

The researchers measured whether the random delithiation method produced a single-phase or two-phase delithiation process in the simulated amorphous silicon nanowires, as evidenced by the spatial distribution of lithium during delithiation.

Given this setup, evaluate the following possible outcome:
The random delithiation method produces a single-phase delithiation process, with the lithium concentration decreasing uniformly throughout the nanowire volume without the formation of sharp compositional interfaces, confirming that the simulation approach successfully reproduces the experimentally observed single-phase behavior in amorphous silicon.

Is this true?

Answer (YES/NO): NO